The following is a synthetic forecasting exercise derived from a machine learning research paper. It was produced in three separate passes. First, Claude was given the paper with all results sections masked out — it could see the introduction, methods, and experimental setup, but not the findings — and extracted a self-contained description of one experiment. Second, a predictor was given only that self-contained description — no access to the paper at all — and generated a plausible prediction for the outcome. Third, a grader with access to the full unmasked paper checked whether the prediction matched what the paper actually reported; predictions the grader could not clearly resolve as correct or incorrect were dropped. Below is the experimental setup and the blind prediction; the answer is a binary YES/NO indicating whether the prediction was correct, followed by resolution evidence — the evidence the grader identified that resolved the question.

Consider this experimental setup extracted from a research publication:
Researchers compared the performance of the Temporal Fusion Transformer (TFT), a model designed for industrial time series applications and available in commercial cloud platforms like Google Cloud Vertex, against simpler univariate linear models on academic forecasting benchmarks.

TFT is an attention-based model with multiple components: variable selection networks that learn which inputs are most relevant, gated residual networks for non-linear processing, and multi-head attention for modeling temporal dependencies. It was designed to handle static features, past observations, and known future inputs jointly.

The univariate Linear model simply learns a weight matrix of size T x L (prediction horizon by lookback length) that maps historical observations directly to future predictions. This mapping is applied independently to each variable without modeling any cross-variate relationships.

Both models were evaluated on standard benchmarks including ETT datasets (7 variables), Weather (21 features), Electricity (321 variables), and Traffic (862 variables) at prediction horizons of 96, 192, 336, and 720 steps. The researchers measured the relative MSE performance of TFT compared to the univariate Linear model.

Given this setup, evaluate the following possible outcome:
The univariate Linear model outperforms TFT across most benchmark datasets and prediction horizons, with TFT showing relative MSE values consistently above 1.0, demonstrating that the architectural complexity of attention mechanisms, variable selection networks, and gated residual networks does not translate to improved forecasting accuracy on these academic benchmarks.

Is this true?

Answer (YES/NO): YES